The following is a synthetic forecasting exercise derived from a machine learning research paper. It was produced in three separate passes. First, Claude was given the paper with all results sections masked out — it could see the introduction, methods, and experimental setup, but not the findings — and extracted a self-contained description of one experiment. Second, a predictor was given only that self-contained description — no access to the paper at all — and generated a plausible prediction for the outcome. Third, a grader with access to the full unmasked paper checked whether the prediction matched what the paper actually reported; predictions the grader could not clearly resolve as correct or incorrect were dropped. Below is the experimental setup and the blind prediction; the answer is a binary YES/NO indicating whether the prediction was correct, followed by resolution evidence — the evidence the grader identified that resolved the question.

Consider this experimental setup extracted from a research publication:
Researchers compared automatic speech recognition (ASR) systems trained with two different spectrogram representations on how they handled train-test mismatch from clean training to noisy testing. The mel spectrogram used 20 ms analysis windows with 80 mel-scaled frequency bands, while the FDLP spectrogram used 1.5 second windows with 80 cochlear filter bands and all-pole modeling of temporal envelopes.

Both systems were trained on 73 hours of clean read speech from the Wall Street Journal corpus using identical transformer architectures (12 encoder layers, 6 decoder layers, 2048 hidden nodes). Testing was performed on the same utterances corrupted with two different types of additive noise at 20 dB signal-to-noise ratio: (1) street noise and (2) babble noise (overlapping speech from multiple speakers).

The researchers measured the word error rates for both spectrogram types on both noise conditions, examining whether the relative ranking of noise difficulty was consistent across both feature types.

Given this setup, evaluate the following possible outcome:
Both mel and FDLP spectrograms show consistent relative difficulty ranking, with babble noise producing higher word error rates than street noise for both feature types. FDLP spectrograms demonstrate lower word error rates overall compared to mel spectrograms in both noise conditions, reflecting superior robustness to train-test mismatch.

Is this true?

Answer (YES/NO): YES